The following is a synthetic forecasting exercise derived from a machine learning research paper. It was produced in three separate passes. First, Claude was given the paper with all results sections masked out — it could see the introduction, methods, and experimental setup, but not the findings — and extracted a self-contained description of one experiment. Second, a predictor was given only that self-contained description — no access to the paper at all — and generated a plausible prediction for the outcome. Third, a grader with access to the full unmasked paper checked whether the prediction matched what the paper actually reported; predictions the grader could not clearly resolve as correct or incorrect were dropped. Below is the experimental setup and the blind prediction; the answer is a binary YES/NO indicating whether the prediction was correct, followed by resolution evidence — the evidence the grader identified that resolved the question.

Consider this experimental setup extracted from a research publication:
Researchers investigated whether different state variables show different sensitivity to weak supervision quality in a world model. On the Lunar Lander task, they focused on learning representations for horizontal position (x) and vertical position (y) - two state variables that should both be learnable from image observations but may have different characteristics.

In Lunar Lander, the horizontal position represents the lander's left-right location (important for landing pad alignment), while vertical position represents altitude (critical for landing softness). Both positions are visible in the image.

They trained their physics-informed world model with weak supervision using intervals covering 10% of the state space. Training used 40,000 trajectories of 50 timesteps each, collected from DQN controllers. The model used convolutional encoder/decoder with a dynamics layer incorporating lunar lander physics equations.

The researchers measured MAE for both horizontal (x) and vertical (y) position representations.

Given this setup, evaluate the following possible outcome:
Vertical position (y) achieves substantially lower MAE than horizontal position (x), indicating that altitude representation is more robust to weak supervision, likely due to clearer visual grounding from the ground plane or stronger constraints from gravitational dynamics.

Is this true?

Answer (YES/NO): NO